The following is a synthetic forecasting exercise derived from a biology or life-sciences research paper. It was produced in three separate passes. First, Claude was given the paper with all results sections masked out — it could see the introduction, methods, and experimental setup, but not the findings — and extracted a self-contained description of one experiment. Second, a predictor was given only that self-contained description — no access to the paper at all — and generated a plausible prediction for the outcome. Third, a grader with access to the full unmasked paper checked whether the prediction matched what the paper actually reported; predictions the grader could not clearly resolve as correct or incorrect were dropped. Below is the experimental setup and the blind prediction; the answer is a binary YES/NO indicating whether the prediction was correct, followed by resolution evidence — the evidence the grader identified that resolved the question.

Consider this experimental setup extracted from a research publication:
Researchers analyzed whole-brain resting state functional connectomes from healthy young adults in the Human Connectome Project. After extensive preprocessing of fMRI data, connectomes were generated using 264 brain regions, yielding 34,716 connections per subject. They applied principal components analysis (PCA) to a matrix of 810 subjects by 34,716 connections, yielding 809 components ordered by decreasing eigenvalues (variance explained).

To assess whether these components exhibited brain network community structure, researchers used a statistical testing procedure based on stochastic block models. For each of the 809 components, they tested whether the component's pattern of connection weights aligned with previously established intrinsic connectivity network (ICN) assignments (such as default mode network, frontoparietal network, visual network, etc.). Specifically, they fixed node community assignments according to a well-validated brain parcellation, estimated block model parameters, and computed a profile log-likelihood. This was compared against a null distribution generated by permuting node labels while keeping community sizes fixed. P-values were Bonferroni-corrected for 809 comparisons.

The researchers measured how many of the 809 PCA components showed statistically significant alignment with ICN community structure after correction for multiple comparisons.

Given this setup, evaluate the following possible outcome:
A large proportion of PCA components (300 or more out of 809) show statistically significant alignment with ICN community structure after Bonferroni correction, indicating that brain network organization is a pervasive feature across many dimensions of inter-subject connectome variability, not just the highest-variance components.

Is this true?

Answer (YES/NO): YES